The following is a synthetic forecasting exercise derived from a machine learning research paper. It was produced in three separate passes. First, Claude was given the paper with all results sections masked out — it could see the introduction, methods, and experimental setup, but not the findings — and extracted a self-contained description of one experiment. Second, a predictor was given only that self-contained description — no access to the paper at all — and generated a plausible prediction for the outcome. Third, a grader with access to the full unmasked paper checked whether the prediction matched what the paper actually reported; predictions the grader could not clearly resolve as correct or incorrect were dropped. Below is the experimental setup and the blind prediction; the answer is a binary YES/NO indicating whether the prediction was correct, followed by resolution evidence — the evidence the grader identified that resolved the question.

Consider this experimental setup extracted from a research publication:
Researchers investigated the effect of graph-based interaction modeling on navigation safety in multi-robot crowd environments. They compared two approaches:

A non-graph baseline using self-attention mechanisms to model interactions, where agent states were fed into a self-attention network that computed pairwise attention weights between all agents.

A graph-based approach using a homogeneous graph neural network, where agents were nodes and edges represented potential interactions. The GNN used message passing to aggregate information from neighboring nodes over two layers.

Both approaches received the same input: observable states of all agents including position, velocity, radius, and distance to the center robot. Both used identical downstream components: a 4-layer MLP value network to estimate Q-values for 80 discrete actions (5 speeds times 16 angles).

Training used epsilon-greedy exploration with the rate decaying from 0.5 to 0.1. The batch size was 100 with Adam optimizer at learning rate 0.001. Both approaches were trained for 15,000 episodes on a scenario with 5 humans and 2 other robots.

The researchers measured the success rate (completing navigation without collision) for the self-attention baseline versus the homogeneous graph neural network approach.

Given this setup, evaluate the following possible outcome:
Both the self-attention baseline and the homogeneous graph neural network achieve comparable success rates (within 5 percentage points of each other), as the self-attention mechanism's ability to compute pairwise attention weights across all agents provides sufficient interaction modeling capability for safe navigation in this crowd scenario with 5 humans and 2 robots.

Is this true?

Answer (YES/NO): YES